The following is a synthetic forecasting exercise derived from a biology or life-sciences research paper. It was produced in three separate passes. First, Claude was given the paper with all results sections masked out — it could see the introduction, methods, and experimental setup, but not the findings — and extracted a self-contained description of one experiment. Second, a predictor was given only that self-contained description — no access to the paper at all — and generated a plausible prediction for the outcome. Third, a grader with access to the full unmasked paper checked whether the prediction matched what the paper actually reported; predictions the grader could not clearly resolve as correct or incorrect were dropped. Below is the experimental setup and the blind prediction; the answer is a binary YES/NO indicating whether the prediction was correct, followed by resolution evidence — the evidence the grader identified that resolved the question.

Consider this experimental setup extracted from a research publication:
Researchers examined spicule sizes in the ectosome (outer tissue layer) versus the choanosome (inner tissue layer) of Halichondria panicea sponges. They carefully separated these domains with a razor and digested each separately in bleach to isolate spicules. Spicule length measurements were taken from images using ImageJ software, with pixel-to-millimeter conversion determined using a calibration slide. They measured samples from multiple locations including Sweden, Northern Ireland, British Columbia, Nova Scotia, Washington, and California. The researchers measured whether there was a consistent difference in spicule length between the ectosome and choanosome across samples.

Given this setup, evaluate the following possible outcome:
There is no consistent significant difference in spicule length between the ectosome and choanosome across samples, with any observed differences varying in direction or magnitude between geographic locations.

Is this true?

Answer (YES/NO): NO